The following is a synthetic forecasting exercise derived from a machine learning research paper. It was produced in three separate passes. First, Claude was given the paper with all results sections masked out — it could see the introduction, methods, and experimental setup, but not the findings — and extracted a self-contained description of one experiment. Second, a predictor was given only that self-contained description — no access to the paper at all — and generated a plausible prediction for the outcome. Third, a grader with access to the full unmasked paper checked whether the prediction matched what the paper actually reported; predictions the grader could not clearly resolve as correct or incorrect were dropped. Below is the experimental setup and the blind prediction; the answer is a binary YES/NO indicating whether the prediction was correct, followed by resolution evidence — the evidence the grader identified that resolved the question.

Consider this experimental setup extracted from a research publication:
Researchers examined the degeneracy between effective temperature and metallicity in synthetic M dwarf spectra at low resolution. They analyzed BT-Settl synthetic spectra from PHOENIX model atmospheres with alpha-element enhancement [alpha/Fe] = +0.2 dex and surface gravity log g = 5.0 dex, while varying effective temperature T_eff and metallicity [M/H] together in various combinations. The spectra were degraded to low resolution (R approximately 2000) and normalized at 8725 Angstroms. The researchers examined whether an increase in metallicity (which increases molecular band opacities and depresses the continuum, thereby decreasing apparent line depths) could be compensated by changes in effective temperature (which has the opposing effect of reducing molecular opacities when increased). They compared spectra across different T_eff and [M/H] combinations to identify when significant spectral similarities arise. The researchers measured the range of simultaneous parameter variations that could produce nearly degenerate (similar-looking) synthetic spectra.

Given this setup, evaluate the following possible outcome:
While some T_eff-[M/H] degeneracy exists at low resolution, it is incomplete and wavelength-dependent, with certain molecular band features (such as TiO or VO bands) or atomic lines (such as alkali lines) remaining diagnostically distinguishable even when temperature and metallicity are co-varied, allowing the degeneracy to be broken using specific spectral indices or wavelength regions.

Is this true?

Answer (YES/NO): YES